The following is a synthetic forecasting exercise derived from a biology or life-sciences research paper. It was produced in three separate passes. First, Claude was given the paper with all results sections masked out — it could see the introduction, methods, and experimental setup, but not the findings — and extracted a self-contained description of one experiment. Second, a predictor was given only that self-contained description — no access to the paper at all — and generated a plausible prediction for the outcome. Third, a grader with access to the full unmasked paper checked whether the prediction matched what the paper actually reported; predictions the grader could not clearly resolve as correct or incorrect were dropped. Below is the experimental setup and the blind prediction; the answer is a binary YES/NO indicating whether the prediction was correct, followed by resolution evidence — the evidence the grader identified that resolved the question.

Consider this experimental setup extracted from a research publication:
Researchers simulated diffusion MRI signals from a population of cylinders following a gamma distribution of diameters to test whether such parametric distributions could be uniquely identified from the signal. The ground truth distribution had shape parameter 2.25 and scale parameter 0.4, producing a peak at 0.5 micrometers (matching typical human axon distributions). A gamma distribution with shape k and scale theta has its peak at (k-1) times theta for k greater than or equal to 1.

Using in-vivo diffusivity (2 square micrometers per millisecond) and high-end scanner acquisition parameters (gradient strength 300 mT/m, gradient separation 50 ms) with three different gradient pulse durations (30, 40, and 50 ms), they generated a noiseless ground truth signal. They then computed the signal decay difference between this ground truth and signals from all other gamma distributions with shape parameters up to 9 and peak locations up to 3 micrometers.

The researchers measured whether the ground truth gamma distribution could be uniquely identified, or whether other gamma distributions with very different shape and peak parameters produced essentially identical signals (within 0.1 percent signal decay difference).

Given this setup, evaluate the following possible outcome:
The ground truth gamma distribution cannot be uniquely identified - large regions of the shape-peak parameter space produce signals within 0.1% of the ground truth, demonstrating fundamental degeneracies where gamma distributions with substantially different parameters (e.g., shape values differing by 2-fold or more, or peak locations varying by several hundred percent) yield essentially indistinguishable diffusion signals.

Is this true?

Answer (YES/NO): YES